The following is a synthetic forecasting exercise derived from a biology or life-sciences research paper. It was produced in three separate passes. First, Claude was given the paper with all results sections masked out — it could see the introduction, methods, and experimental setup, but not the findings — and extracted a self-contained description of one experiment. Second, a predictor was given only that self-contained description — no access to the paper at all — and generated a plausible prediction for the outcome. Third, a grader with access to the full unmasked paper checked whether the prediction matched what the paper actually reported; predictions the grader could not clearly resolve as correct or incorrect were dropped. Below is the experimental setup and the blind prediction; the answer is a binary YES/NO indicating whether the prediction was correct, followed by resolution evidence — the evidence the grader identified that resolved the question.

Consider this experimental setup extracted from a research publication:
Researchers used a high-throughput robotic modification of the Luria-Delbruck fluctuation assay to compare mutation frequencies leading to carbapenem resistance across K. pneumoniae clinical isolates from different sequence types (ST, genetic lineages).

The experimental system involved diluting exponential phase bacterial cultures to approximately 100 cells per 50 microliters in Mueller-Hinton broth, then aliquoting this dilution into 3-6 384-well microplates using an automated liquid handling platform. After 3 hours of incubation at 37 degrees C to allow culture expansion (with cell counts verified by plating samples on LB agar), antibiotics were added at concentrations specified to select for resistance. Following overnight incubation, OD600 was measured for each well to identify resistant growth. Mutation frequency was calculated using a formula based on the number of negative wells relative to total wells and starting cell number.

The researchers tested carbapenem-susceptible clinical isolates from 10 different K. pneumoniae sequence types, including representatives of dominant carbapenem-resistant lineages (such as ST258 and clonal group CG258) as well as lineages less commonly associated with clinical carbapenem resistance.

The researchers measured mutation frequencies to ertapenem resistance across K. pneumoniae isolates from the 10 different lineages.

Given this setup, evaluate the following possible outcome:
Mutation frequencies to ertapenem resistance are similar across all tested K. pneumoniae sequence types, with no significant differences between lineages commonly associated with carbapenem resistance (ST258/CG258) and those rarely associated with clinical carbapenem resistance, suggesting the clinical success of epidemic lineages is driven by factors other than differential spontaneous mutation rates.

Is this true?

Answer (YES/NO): NO